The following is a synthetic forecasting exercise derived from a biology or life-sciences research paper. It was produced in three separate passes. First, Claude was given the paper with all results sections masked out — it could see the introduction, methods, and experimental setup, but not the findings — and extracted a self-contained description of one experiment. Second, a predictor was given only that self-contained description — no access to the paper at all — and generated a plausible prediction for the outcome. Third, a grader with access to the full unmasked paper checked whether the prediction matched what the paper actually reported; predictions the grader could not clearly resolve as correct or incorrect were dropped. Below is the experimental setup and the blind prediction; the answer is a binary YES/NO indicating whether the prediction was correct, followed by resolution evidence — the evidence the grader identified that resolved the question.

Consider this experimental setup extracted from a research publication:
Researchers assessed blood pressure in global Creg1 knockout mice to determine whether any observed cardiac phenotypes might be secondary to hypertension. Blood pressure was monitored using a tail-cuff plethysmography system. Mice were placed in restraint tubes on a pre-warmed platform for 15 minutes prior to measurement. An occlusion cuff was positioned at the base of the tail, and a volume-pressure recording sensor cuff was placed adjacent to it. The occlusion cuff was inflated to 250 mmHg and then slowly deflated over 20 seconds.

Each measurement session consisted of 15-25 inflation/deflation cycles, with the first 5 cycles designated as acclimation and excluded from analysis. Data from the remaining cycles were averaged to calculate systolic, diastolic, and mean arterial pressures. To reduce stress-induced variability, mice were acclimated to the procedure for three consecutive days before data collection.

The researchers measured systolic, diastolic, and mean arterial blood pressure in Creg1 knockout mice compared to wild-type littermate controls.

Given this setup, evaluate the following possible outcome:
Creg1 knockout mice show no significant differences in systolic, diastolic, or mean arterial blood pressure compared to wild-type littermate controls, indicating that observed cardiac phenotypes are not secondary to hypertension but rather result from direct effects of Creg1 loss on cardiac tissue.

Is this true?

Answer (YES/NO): NO